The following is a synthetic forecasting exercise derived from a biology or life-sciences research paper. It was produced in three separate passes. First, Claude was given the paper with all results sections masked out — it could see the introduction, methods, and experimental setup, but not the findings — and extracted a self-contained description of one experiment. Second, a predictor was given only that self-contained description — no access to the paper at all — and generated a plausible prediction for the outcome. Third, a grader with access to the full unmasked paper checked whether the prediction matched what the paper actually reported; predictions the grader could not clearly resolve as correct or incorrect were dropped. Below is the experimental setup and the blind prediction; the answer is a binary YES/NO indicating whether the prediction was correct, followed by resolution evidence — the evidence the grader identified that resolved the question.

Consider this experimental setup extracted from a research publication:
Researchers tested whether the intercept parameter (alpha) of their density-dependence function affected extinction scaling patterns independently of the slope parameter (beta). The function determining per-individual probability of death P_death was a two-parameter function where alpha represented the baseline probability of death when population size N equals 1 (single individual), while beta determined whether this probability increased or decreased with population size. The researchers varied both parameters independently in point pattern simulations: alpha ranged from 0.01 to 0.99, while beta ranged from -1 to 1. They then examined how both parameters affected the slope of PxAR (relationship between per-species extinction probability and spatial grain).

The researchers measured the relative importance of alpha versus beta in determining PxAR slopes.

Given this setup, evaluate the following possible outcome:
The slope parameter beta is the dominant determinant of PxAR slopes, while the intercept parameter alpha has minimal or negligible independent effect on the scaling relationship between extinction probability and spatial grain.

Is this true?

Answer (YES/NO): NO